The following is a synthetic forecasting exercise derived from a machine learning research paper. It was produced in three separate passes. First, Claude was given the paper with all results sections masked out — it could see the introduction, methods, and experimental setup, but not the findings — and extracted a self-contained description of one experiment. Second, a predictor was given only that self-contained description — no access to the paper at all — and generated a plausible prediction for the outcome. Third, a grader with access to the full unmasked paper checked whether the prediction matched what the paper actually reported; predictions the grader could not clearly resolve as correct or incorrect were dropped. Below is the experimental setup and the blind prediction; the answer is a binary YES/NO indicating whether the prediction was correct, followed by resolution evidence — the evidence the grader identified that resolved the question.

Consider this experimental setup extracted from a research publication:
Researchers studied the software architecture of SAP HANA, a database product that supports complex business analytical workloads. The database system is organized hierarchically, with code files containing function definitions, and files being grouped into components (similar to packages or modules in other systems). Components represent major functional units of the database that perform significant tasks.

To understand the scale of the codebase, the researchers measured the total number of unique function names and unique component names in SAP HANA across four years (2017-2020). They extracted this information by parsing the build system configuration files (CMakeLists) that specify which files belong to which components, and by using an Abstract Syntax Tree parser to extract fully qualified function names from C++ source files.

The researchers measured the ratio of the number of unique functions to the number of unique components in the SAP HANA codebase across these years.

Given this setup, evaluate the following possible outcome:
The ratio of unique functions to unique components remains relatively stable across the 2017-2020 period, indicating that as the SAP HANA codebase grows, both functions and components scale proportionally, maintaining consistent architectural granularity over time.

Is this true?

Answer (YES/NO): NO